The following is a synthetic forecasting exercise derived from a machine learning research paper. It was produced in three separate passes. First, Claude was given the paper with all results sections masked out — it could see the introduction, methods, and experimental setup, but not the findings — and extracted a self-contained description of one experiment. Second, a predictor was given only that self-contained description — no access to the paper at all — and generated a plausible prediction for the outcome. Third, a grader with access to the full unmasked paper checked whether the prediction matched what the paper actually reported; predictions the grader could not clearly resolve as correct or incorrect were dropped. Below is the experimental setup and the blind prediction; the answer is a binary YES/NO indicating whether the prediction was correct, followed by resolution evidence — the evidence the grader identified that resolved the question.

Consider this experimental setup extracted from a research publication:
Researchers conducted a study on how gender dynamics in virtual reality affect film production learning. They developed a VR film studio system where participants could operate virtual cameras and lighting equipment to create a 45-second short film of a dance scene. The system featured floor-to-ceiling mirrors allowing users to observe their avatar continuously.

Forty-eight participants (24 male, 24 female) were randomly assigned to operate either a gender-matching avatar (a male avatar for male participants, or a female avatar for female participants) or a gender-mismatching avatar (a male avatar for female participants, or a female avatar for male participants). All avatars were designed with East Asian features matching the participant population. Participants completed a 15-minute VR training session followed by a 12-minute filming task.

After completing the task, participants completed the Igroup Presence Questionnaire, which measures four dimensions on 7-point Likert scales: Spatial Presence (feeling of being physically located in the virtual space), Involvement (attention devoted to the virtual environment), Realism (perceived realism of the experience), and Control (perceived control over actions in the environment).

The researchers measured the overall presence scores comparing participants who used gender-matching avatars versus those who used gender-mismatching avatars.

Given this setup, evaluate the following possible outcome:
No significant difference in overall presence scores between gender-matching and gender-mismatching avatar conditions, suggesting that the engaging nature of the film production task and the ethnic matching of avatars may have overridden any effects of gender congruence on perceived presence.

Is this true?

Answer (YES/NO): NO